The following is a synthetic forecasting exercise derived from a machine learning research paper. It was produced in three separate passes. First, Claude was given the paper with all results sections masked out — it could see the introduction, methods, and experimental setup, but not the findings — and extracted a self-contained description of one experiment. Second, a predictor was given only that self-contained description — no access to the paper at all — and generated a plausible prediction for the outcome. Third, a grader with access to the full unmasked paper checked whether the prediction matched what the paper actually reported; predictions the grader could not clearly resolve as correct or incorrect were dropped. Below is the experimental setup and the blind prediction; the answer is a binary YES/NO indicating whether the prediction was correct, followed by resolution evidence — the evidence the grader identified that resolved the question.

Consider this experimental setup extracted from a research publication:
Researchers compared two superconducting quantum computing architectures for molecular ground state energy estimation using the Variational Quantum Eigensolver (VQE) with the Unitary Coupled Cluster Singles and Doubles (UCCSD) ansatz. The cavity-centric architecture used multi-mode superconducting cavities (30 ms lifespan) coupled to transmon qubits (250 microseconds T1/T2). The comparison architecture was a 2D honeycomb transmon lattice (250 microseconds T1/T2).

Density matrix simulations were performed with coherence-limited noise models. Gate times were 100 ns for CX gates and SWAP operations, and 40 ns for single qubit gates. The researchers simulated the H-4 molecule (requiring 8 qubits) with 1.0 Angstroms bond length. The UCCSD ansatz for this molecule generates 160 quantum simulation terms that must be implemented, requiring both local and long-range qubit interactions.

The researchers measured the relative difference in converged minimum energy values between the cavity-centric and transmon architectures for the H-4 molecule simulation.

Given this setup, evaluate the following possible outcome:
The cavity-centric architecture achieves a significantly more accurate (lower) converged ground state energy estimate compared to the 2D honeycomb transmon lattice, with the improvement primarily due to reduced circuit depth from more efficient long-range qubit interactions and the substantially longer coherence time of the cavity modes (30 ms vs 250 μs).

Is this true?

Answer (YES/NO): YES